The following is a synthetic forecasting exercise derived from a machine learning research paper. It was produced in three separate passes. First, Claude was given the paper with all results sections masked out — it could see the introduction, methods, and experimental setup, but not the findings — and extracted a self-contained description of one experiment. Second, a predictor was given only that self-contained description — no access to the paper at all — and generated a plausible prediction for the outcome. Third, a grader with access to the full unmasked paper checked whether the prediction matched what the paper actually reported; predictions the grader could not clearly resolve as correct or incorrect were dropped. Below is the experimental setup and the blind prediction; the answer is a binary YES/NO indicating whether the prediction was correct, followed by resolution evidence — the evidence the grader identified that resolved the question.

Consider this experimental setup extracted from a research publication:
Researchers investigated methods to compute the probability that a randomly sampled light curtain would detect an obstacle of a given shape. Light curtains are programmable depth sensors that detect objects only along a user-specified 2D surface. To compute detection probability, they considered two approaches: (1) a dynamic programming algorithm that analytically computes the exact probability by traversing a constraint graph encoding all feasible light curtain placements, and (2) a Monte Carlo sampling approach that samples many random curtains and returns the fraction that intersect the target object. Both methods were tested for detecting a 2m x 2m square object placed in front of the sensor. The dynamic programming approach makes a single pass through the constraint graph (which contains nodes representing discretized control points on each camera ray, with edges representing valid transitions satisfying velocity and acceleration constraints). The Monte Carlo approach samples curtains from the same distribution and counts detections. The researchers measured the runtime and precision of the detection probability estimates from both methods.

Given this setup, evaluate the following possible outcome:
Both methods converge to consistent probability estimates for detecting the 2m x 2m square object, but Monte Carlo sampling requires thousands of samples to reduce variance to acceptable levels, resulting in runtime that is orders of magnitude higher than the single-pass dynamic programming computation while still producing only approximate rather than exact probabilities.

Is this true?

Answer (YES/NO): YES